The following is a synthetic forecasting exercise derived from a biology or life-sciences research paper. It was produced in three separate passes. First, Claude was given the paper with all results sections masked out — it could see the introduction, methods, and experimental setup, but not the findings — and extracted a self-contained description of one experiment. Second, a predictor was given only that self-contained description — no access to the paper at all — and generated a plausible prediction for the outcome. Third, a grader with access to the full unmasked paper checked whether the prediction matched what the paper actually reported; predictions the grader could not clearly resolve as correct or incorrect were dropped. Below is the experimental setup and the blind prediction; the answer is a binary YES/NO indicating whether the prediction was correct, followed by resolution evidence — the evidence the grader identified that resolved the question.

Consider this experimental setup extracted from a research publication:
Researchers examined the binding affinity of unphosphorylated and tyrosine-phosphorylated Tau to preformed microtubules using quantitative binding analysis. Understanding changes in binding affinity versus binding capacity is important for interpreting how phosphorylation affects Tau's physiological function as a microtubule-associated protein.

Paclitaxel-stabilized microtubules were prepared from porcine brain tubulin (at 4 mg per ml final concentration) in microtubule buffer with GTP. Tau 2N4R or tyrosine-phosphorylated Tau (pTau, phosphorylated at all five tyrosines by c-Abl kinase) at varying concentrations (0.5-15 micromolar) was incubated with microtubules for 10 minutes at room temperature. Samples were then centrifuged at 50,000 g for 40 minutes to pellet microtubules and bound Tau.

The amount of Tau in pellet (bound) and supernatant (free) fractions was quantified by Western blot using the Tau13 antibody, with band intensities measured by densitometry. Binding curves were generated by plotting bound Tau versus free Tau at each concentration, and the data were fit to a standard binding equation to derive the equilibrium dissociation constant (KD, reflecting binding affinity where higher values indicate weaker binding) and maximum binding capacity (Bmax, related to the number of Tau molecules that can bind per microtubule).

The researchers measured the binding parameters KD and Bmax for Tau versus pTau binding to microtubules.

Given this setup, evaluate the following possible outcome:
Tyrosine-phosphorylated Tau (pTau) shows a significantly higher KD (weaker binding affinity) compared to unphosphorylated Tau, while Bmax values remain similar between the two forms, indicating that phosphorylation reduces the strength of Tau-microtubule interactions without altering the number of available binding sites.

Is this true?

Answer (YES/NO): NO